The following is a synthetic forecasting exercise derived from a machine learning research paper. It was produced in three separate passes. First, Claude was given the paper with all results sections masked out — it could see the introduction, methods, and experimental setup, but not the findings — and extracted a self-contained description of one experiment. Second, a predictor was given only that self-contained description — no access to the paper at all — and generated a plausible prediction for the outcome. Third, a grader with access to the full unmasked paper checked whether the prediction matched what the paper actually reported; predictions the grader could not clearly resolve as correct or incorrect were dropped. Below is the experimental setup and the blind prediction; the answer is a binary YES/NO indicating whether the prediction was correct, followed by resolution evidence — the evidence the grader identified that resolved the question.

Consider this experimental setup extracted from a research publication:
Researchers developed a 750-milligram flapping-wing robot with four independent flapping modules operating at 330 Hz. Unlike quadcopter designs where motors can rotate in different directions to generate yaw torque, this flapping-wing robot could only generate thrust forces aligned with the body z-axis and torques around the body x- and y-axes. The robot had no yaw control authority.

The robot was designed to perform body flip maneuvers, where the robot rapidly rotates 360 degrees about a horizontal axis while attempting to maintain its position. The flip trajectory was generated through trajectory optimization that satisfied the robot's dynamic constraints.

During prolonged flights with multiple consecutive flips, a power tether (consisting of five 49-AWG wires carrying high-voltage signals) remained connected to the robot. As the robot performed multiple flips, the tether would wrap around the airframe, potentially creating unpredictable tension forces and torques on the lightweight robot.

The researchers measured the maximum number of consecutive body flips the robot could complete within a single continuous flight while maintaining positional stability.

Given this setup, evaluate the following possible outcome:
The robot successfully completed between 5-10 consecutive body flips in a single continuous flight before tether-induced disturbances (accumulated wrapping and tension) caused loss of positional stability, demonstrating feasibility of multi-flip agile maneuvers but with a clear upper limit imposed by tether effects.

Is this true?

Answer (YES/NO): NO